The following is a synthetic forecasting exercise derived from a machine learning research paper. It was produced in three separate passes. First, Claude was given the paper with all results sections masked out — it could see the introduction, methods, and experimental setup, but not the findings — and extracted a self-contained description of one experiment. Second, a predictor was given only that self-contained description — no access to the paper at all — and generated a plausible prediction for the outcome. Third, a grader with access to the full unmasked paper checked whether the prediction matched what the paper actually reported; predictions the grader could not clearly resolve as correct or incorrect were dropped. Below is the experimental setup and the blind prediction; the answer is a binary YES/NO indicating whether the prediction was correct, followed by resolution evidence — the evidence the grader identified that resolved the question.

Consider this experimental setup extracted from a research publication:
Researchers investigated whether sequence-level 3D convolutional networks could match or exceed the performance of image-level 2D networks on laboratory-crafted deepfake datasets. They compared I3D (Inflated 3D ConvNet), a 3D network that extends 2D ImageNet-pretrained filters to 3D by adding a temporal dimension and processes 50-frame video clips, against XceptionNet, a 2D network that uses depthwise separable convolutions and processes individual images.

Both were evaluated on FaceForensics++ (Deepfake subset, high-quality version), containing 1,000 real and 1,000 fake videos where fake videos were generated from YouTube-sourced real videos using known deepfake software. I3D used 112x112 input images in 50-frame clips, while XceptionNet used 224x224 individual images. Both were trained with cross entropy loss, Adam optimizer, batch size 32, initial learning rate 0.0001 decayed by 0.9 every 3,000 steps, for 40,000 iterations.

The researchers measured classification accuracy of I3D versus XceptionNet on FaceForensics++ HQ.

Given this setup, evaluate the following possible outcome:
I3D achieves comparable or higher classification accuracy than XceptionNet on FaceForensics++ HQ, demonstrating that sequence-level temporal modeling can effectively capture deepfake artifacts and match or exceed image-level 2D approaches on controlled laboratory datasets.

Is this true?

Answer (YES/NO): NO